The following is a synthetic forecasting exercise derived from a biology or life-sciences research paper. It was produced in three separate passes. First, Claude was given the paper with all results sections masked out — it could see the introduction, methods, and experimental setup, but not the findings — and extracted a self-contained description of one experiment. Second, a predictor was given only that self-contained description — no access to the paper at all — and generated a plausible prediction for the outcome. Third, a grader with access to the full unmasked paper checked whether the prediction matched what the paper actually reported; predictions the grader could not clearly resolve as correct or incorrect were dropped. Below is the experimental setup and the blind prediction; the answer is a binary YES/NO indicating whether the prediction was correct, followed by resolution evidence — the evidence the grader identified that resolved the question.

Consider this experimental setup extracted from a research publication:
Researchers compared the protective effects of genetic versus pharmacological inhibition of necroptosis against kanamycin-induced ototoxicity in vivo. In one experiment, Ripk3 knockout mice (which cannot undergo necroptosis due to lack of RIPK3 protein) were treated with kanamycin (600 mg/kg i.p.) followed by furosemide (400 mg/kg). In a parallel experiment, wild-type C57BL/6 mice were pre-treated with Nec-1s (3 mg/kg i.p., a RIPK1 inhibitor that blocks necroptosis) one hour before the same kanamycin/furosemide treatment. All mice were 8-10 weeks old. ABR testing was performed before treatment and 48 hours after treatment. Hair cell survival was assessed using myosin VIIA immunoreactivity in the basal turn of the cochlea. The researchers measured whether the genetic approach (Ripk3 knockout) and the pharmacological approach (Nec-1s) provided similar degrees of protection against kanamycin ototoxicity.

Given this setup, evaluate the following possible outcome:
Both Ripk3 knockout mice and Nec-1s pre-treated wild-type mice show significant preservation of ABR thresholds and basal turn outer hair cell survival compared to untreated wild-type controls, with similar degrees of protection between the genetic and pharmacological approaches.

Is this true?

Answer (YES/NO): NO